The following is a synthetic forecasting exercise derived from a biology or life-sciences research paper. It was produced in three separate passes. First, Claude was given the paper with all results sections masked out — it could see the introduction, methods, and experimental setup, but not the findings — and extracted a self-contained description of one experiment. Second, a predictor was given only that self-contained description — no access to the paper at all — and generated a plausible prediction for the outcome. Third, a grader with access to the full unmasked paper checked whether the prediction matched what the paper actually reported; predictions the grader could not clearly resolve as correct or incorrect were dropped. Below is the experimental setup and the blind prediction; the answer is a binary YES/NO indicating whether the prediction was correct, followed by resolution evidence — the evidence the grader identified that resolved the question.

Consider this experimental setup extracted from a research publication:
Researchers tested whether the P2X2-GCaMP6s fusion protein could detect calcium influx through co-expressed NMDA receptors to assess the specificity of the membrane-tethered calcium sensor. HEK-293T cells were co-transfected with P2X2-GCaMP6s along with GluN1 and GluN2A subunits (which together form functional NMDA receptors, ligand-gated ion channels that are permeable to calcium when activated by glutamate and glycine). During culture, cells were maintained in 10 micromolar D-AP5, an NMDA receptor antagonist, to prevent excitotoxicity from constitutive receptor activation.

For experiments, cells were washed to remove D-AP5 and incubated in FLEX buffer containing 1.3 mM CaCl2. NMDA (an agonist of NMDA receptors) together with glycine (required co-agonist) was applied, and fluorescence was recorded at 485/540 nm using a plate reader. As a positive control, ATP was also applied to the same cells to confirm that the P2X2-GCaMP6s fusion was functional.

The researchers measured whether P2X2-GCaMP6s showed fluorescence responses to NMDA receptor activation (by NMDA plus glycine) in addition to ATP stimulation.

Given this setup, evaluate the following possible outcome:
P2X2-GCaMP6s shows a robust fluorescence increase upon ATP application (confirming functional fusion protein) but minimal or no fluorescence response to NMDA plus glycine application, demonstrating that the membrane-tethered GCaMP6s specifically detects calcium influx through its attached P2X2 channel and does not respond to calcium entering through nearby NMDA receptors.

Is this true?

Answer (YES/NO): YES